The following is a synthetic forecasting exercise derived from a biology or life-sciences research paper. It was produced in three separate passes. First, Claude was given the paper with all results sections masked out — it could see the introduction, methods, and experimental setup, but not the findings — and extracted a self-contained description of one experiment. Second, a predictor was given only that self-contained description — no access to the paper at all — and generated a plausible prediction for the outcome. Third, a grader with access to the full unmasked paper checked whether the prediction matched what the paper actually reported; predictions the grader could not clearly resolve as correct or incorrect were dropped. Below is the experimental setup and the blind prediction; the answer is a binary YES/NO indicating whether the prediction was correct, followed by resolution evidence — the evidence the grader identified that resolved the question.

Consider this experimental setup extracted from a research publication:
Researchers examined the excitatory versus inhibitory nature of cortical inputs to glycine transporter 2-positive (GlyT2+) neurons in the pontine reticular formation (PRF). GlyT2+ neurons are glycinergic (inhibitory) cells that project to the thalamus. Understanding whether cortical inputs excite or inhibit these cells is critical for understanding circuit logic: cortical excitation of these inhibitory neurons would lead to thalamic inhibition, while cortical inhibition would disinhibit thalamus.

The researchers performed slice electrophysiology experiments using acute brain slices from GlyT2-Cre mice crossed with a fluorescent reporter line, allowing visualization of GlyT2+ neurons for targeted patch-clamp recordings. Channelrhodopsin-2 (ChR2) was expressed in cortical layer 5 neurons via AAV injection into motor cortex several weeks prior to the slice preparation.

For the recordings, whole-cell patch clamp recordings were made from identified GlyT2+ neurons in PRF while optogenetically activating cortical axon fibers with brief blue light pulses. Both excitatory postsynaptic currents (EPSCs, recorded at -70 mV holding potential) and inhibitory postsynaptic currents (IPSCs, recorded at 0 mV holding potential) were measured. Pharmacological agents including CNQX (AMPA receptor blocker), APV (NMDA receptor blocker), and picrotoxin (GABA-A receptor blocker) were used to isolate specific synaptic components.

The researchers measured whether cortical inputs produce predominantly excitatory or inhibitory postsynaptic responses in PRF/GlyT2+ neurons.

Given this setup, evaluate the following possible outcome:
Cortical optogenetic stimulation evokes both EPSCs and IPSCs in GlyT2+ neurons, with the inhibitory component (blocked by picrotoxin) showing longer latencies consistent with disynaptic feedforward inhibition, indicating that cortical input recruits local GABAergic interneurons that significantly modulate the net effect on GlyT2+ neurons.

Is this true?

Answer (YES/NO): NO